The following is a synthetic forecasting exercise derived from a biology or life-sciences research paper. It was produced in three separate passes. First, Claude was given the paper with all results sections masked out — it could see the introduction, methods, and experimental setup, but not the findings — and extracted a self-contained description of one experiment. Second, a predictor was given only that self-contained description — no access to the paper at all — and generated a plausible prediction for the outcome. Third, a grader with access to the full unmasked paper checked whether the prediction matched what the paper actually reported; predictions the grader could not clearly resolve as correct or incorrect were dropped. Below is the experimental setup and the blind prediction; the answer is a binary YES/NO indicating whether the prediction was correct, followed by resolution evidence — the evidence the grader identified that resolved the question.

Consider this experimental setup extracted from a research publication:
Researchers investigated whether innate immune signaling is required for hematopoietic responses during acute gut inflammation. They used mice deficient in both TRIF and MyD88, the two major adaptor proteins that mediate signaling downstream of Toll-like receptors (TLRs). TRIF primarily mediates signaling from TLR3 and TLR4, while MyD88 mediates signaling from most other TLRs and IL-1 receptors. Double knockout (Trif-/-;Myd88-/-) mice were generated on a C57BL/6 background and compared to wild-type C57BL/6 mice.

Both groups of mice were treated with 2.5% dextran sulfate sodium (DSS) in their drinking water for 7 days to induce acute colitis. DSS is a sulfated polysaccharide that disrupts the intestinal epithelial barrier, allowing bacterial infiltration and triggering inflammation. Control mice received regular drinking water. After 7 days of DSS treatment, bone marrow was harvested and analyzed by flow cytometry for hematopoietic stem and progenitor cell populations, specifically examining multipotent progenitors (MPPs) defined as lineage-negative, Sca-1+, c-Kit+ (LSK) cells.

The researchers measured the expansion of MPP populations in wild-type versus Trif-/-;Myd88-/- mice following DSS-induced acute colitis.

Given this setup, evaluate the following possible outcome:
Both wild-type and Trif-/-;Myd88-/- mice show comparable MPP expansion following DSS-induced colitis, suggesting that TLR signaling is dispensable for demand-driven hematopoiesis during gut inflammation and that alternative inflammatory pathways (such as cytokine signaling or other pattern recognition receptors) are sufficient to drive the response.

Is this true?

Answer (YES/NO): NO